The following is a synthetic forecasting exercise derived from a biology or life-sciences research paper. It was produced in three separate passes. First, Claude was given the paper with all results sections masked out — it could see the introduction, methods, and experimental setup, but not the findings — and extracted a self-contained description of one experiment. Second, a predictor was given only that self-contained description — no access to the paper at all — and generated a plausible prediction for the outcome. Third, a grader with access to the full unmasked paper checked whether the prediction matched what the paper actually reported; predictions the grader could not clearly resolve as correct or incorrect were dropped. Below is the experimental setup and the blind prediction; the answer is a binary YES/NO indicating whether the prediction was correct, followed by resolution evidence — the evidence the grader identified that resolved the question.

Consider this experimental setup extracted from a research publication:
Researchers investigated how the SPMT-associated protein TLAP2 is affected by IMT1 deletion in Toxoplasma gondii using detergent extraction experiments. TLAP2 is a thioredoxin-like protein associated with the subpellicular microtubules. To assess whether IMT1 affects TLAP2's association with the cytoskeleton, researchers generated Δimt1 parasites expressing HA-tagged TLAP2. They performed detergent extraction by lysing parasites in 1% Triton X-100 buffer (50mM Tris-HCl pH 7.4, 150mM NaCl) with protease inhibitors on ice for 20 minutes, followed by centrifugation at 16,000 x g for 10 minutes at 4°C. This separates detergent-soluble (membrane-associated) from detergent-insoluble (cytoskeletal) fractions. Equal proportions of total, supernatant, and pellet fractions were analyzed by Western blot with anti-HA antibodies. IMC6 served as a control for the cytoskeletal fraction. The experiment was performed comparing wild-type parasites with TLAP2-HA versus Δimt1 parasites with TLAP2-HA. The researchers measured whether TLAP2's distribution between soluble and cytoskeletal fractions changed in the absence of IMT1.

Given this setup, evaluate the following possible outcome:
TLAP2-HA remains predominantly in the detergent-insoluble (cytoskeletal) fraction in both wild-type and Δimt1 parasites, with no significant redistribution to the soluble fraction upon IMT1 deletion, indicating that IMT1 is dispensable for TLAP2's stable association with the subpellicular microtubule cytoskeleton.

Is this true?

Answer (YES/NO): NO